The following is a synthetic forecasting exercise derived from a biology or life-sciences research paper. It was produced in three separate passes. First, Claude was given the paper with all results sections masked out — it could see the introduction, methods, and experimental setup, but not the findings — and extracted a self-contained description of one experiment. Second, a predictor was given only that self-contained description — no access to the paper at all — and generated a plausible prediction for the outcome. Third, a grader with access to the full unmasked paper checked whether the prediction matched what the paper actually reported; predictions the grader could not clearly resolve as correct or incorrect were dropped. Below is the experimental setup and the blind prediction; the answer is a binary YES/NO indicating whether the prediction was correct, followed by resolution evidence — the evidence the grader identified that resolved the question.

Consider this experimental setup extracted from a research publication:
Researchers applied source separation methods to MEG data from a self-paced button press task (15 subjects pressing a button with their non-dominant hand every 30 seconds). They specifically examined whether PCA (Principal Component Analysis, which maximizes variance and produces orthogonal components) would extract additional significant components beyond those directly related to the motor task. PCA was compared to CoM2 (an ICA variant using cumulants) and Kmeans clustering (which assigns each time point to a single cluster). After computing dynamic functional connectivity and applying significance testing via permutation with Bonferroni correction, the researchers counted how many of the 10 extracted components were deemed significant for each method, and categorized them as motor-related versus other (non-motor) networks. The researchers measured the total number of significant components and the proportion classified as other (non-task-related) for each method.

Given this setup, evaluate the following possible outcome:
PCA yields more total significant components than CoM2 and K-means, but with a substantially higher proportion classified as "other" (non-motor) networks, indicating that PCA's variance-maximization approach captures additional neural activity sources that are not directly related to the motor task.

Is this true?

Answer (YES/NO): YES